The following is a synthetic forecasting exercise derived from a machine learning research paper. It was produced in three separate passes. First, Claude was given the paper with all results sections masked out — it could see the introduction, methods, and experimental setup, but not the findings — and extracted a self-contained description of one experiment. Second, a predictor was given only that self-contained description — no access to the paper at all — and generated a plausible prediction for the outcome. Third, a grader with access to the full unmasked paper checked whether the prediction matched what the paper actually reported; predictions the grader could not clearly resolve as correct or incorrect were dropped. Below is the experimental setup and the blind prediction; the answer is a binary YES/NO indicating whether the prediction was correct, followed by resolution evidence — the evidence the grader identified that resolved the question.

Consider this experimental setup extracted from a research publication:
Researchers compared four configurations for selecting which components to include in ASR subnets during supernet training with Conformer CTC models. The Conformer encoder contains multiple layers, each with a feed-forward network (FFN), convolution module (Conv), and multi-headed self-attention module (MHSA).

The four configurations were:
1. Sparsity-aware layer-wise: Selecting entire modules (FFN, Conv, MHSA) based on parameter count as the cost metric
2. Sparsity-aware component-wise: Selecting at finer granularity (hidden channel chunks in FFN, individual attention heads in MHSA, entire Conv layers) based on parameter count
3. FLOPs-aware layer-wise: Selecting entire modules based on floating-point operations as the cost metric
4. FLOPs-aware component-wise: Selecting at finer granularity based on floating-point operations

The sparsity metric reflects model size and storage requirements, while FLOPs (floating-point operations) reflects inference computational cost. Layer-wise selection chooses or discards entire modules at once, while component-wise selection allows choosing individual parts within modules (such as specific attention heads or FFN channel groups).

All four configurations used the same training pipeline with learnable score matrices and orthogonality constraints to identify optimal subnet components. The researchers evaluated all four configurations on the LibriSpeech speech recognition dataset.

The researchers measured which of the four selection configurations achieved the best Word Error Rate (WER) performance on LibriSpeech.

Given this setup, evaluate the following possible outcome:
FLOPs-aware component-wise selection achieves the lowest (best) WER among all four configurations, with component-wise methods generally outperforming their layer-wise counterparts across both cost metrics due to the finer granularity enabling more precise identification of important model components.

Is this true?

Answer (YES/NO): NO